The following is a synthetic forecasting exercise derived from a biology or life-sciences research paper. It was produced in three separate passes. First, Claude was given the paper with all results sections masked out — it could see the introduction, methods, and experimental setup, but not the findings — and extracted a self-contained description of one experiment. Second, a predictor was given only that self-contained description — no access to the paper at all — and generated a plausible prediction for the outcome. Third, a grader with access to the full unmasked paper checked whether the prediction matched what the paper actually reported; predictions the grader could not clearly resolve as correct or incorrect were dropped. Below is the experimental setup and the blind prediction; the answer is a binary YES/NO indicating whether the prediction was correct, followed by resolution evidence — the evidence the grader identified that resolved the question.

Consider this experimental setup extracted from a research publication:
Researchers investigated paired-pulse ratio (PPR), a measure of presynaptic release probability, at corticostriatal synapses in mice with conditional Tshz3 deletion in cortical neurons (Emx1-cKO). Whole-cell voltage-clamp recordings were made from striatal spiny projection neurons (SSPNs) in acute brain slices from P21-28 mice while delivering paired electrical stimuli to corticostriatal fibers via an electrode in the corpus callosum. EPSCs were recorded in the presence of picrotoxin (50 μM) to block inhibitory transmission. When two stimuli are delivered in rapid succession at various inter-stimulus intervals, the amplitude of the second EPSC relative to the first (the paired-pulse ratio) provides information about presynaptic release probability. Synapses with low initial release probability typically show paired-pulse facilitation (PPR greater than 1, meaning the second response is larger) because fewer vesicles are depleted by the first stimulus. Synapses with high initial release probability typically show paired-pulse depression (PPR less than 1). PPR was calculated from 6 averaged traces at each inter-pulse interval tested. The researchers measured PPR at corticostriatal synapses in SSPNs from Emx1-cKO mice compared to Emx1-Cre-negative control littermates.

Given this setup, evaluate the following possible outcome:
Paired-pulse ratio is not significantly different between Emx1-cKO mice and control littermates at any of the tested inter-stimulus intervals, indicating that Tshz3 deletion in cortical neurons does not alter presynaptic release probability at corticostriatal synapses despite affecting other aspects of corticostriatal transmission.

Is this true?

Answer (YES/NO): YES